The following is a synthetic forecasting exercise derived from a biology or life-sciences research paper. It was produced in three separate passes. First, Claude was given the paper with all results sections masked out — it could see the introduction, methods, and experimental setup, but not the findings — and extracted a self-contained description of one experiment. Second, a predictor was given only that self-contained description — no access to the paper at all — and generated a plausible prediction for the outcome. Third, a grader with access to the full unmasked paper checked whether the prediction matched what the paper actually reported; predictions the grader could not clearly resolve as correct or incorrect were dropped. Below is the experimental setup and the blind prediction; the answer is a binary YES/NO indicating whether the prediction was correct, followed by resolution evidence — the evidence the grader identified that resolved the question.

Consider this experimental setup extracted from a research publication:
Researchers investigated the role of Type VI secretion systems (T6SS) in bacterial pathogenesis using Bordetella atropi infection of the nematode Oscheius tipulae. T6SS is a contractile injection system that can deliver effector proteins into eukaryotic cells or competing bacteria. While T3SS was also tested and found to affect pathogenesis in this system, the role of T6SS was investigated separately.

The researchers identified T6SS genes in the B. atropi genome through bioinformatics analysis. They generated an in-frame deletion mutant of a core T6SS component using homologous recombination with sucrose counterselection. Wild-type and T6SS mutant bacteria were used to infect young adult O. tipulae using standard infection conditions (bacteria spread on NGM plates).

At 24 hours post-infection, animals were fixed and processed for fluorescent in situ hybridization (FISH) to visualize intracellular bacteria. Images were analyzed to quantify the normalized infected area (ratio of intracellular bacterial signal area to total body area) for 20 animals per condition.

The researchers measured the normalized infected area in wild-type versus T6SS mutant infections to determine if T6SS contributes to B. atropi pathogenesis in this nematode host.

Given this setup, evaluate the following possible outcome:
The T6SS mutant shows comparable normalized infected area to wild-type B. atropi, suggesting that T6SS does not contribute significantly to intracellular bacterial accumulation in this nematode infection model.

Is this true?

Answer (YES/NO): YES